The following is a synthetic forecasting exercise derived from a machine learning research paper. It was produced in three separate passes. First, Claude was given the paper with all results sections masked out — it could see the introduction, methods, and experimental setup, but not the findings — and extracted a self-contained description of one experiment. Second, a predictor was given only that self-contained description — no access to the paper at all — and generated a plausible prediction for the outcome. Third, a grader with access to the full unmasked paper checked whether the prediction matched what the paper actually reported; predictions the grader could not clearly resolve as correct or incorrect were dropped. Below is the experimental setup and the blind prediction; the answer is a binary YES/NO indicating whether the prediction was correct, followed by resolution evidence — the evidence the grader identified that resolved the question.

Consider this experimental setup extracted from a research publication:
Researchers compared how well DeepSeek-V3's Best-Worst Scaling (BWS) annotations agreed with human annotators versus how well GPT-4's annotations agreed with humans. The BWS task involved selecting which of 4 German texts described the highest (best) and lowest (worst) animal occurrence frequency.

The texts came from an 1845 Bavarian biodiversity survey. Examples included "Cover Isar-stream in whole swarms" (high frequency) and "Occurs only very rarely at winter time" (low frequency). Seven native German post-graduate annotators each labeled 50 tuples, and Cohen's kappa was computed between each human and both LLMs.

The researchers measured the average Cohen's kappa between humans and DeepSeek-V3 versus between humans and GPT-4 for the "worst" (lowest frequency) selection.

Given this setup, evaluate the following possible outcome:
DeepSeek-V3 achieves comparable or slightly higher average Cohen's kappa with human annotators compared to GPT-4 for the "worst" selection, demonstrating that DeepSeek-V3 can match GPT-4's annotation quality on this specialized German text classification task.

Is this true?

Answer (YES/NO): YES